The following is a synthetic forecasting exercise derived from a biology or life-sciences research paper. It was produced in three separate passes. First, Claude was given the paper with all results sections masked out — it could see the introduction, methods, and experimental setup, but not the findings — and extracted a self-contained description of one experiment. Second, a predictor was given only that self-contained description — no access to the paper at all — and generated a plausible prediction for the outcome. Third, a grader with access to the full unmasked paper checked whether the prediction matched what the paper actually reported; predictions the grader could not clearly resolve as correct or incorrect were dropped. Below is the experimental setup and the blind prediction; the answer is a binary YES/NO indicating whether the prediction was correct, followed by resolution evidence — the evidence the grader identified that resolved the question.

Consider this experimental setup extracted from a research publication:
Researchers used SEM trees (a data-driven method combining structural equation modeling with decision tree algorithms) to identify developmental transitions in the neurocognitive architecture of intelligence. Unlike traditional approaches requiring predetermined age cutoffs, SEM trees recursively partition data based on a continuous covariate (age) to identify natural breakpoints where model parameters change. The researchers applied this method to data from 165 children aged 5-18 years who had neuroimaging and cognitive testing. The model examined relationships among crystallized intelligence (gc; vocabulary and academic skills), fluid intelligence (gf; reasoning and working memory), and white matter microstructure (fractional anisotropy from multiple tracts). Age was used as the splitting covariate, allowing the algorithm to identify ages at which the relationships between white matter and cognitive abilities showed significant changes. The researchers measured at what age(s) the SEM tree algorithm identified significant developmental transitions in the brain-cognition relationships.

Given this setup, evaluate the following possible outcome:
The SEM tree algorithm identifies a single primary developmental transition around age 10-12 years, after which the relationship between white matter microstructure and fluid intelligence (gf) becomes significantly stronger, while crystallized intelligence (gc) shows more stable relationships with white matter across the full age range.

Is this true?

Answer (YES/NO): NO